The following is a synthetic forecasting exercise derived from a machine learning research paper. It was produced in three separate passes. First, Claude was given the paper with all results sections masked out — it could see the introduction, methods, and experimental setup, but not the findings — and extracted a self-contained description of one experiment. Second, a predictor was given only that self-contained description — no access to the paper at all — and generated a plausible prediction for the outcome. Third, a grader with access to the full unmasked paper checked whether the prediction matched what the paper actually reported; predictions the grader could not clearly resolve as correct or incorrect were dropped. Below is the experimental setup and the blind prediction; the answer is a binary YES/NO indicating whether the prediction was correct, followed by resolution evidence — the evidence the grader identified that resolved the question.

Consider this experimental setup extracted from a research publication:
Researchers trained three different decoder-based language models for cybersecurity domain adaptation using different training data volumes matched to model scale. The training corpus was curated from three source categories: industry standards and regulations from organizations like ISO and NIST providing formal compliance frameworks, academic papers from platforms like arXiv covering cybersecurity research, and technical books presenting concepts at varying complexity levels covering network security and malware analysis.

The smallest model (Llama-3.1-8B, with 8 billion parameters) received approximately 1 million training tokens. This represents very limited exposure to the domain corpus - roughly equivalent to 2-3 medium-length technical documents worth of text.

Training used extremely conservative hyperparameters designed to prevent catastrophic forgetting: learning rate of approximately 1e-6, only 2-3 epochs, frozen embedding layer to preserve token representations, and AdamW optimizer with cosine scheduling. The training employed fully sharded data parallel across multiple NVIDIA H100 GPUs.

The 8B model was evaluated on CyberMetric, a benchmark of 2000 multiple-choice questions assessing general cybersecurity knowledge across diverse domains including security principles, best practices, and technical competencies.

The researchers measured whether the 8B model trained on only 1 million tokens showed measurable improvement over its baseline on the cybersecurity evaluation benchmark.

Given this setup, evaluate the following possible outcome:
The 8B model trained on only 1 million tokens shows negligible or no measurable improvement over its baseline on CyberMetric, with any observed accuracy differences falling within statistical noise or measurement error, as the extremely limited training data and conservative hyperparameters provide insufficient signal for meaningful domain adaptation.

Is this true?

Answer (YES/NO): NO